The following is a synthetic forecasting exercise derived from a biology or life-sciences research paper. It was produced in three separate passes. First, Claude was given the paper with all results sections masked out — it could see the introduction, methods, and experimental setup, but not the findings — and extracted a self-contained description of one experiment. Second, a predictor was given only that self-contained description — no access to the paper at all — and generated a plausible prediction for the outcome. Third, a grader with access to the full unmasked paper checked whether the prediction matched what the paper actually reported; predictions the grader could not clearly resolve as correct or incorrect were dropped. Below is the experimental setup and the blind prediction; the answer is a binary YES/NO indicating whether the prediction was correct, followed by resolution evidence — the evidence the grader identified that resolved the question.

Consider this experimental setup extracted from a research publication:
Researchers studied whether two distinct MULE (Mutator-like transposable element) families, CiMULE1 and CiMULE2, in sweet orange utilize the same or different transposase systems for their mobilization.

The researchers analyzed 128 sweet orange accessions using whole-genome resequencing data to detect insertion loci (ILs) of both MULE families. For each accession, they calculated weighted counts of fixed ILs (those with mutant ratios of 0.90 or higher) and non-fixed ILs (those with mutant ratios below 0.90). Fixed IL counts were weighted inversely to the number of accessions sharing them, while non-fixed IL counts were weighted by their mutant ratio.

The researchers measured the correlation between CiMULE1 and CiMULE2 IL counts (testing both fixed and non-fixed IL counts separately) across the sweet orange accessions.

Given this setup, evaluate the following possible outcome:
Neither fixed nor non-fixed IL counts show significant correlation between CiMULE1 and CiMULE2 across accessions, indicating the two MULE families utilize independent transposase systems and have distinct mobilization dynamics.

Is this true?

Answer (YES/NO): YES